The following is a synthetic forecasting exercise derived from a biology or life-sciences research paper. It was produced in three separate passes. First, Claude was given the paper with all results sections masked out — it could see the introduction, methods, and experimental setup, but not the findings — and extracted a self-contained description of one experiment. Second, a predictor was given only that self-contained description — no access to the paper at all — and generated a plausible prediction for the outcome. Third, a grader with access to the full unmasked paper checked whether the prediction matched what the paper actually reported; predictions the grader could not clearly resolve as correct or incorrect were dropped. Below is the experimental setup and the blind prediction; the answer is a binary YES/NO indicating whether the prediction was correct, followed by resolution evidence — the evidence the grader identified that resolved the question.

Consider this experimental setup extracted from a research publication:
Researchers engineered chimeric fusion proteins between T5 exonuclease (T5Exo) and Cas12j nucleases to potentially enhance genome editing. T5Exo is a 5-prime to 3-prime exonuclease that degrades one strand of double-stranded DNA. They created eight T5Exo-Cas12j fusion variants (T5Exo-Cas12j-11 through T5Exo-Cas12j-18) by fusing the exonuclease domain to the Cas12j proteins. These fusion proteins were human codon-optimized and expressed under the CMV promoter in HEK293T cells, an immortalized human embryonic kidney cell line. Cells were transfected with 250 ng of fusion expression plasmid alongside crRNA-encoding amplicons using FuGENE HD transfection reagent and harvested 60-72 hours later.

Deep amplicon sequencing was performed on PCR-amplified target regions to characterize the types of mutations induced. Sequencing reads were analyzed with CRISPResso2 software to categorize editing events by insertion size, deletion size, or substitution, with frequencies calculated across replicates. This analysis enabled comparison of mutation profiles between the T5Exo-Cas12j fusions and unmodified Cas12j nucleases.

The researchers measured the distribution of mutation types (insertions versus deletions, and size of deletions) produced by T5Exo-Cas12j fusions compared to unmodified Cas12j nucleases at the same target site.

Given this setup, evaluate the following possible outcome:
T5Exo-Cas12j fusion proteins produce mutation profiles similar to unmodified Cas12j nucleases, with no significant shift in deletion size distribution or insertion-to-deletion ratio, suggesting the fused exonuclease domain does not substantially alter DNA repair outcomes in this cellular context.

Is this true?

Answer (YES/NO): NO